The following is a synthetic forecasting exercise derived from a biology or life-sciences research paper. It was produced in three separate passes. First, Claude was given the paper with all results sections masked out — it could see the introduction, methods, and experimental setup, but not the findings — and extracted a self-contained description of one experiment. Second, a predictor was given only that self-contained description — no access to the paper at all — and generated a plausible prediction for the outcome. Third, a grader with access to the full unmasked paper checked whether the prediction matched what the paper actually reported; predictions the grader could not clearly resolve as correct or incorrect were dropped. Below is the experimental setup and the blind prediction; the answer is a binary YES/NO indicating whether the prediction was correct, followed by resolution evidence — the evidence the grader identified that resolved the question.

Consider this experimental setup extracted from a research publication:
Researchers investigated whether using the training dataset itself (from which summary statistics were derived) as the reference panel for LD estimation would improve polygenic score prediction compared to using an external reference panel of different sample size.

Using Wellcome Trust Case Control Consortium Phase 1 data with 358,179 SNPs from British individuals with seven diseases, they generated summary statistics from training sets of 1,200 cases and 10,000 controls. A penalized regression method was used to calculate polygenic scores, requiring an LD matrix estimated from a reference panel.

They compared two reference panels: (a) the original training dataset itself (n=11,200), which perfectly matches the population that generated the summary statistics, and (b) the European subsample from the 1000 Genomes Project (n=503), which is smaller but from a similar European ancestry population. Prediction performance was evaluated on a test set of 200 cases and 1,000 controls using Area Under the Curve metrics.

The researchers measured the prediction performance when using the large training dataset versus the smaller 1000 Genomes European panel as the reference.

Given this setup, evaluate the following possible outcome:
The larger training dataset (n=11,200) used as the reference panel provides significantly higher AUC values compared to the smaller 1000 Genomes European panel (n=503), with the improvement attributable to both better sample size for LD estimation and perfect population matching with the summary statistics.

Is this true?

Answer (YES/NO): NO